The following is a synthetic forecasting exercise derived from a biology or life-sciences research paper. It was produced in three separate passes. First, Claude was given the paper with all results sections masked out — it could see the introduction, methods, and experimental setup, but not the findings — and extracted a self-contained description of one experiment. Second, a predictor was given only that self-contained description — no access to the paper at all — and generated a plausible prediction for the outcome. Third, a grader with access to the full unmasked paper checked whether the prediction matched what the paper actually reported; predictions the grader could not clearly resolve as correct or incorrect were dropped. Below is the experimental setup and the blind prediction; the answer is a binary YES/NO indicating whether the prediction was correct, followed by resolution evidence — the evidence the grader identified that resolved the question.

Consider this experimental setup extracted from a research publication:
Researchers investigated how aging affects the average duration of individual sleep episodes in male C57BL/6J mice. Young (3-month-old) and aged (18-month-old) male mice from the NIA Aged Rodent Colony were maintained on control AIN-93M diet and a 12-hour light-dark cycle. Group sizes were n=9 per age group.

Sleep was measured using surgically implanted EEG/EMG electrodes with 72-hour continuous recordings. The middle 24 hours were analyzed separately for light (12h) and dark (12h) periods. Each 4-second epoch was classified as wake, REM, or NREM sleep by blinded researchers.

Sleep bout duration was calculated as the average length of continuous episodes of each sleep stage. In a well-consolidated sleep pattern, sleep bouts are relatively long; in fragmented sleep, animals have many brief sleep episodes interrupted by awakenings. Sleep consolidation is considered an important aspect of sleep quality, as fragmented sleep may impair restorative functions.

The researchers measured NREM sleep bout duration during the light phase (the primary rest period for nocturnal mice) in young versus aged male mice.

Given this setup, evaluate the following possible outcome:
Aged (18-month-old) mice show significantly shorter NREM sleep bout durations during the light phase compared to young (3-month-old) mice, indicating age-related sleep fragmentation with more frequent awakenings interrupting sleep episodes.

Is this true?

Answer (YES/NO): NO